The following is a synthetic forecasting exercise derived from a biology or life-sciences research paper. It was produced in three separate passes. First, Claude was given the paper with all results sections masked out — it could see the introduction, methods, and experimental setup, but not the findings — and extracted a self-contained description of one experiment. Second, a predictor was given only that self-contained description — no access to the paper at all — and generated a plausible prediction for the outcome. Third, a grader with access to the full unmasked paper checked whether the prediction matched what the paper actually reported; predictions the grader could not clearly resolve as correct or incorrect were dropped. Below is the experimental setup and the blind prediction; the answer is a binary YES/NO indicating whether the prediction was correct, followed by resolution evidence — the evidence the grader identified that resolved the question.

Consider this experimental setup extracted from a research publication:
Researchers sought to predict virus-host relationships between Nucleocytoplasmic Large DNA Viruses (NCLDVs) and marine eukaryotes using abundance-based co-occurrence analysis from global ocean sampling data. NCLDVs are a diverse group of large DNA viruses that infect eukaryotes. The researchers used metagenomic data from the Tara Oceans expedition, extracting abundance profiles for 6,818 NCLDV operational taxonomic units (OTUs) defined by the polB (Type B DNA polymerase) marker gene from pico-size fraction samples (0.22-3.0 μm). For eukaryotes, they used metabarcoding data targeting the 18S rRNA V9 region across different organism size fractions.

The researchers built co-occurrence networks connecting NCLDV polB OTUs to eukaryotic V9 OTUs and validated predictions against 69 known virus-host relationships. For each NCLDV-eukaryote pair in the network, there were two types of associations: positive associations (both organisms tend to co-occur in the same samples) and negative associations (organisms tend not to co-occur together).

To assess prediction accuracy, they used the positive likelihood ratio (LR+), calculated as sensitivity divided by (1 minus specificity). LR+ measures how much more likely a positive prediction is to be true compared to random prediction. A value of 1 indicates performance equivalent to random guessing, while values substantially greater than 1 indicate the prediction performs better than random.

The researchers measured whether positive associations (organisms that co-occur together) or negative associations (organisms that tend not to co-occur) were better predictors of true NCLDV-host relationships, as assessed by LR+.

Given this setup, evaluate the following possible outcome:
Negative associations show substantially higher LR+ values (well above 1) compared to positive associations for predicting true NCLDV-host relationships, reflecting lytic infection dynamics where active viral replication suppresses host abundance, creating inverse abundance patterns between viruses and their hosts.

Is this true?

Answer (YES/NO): NO